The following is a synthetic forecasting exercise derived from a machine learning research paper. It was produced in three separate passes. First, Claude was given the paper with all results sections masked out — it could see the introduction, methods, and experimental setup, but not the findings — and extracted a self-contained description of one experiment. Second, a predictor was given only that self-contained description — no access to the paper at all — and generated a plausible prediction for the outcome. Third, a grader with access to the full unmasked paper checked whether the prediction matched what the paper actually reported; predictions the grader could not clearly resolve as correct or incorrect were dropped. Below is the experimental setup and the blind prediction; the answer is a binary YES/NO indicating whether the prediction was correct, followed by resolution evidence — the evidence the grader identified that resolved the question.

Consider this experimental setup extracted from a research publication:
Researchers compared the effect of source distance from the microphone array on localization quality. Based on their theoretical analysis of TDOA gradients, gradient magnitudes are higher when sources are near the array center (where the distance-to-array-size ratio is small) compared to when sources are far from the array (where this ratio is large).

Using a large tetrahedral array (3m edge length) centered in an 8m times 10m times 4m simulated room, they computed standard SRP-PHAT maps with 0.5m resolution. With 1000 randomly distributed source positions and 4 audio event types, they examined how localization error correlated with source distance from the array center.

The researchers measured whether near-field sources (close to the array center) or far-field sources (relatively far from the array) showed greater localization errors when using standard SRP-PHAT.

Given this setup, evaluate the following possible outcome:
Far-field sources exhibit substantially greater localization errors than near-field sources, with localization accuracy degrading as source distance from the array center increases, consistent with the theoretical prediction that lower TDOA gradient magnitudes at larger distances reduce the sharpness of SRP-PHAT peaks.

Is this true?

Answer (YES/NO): NO